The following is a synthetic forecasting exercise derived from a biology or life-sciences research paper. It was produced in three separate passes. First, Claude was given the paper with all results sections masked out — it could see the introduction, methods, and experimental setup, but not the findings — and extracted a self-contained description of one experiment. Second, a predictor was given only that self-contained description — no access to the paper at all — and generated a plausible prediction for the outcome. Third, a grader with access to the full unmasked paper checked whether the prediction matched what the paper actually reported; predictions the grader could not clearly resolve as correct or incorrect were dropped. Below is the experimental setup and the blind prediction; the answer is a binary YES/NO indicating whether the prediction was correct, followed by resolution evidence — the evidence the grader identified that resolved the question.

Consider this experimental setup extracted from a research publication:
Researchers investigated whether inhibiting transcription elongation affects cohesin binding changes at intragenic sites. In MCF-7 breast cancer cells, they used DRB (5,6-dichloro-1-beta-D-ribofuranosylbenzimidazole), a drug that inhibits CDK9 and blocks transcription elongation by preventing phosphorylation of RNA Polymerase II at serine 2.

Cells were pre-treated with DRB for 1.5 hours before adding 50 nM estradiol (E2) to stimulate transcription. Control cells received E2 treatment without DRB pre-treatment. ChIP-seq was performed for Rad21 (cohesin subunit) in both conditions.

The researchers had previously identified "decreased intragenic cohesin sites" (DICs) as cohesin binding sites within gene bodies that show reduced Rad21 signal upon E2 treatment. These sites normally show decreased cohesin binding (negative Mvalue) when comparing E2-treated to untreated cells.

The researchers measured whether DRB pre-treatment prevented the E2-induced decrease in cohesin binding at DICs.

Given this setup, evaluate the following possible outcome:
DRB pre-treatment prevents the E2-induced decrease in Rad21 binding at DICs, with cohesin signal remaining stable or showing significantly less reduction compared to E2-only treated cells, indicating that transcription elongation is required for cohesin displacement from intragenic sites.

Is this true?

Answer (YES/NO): YES